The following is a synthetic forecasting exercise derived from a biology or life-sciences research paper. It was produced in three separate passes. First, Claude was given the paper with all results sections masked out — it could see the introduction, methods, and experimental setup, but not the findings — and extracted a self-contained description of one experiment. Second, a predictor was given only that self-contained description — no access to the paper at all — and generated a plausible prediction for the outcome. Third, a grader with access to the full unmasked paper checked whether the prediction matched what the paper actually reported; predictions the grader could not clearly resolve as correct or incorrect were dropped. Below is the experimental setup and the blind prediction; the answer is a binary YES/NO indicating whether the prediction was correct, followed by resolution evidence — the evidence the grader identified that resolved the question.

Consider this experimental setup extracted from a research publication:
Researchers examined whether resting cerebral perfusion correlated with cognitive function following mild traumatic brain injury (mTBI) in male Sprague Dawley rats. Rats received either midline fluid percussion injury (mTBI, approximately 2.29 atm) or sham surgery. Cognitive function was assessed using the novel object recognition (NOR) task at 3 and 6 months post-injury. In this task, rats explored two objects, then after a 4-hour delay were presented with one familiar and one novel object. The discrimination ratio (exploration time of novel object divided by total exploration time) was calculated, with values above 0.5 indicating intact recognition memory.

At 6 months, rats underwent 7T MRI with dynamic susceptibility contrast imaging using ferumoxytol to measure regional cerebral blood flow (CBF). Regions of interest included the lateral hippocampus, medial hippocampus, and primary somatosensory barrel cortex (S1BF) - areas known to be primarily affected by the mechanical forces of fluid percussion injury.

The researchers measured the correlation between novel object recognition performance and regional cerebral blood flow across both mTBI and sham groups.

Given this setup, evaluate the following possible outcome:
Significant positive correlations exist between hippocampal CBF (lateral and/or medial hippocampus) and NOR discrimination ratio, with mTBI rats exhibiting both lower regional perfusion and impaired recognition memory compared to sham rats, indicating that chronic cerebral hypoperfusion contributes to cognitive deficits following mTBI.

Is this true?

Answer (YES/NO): NO